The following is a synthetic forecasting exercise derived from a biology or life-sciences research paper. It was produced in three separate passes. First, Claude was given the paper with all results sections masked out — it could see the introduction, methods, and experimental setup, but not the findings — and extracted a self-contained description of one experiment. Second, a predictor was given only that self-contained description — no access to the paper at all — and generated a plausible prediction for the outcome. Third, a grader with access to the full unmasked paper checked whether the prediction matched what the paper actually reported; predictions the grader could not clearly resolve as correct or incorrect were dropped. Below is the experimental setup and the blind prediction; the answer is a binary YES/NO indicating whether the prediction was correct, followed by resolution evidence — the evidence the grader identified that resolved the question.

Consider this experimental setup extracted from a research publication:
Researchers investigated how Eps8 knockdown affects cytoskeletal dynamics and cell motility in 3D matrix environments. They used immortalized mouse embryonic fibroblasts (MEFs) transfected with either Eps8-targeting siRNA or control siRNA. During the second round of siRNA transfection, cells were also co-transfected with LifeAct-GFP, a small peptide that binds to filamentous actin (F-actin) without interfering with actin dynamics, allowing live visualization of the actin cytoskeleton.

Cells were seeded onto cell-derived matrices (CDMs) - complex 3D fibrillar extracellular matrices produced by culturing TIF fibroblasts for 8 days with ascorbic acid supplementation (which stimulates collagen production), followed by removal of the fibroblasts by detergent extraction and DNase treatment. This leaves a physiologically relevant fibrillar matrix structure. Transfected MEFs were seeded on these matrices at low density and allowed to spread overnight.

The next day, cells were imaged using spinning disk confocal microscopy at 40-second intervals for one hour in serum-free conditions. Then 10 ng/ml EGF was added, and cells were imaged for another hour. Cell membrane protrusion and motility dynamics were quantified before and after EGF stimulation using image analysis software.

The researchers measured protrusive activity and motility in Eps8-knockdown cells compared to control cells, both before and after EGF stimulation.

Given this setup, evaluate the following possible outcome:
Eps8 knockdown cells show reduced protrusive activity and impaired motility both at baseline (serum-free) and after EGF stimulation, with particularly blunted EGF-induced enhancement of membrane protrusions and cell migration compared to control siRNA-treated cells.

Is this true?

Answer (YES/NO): NO